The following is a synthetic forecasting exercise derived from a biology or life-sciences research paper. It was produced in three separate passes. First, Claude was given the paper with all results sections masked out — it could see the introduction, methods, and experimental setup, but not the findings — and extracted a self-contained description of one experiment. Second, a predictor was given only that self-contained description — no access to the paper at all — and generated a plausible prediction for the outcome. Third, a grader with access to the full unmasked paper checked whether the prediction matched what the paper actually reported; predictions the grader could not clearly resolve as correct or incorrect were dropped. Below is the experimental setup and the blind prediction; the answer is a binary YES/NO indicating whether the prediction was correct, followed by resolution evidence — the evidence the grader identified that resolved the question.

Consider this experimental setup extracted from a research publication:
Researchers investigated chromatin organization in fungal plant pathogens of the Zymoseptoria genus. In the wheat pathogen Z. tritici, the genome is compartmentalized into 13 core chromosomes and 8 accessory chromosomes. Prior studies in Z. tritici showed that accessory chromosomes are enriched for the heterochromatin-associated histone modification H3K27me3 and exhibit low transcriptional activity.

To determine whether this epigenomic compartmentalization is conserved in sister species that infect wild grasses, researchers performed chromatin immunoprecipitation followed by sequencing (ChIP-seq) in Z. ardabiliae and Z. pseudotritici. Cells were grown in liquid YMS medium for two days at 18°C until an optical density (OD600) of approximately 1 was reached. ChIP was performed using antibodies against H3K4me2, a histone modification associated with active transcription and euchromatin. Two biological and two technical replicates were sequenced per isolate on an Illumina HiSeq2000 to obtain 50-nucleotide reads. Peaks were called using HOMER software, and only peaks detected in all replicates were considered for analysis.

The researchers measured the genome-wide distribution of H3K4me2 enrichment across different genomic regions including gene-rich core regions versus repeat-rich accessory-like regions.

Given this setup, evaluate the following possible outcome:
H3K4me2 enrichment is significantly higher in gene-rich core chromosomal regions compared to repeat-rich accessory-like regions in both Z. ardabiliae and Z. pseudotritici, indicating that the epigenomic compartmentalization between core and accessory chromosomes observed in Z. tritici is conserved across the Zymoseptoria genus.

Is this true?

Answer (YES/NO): YES